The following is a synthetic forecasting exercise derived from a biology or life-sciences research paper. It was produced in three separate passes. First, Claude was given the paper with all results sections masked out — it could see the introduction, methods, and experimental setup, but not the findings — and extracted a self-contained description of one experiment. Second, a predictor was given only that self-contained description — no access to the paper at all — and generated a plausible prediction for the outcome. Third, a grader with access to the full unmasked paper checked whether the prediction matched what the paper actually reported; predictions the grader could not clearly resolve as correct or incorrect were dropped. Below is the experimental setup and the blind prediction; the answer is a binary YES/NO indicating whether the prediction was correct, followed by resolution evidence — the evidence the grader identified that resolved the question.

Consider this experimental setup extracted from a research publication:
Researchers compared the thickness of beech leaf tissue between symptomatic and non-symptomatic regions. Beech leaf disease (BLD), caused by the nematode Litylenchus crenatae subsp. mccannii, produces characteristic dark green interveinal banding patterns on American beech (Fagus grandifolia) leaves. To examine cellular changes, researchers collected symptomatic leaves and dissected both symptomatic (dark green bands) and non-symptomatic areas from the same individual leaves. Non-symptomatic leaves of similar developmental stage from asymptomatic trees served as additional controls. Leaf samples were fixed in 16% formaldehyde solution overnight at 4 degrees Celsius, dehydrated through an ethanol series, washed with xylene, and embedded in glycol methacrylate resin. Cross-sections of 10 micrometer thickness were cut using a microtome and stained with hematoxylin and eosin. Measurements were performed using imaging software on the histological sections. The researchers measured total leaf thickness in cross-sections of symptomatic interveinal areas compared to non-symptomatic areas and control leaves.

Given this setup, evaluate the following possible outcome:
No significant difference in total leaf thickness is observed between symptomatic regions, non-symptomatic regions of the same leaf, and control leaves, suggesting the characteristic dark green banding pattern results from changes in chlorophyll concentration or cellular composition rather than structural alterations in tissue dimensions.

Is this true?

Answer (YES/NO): NO